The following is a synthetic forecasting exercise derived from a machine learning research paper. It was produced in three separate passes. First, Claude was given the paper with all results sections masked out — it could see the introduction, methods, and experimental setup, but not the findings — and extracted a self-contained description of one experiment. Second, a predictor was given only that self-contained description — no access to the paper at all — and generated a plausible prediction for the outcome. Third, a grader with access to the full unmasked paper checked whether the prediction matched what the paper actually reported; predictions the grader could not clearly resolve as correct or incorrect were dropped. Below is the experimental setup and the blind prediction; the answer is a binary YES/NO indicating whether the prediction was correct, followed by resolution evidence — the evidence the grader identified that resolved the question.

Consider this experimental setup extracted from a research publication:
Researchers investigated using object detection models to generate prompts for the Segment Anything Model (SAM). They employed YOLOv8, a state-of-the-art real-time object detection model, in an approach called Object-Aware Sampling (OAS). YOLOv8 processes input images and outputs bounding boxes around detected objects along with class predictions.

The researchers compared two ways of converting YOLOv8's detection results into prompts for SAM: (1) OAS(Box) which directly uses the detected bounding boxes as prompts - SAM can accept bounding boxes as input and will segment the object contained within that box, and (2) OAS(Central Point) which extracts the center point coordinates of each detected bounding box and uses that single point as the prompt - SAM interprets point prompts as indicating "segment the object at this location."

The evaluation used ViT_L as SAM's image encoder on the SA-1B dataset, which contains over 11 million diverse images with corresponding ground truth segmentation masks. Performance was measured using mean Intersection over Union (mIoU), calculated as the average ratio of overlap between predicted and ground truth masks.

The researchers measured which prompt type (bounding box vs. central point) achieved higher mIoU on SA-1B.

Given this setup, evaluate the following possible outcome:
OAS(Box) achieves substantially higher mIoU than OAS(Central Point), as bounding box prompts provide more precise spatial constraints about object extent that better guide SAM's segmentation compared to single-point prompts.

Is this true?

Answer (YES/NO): NO